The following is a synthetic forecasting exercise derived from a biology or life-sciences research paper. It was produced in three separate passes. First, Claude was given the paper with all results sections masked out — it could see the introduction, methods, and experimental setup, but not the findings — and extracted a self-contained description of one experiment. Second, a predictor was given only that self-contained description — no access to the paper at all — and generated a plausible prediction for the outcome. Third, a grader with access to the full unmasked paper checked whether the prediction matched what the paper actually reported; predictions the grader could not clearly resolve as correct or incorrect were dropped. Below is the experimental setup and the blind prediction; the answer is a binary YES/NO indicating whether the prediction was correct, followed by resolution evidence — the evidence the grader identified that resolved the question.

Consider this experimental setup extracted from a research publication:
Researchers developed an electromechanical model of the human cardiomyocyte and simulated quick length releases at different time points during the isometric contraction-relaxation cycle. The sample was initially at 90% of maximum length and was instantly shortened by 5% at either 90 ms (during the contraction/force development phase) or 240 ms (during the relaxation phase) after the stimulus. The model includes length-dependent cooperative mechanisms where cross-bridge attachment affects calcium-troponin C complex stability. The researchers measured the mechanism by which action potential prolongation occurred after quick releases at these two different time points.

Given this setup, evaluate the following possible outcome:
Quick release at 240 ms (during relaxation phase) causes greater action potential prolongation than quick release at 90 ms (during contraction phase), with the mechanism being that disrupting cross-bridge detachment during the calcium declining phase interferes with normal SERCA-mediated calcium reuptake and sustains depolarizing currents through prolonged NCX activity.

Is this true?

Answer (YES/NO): NO